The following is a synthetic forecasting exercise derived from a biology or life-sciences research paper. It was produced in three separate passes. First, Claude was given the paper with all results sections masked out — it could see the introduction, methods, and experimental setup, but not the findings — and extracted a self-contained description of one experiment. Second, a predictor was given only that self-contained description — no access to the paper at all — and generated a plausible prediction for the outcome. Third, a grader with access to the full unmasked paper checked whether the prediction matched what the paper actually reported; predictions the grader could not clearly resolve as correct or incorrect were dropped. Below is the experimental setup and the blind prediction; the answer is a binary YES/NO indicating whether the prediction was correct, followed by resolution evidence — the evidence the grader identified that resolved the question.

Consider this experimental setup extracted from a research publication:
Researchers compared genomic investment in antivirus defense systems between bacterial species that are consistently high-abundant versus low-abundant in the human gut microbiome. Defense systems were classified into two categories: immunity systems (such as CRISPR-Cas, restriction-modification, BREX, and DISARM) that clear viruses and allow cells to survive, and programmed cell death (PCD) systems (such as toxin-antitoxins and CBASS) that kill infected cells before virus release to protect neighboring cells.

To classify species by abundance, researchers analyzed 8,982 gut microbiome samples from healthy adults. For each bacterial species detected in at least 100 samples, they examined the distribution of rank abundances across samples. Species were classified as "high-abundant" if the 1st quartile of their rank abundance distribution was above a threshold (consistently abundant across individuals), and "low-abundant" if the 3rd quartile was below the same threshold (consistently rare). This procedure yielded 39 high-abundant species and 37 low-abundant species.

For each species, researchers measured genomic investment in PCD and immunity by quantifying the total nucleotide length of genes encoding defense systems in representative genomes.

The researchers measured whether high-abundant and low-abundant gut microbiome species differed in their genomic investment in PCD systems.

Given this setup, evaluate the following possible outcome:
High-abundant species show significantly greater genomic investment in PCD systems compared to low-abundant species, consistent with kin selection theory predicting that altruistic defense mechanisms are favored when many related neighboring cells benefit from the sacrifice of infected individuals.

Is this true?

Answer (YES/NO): YES